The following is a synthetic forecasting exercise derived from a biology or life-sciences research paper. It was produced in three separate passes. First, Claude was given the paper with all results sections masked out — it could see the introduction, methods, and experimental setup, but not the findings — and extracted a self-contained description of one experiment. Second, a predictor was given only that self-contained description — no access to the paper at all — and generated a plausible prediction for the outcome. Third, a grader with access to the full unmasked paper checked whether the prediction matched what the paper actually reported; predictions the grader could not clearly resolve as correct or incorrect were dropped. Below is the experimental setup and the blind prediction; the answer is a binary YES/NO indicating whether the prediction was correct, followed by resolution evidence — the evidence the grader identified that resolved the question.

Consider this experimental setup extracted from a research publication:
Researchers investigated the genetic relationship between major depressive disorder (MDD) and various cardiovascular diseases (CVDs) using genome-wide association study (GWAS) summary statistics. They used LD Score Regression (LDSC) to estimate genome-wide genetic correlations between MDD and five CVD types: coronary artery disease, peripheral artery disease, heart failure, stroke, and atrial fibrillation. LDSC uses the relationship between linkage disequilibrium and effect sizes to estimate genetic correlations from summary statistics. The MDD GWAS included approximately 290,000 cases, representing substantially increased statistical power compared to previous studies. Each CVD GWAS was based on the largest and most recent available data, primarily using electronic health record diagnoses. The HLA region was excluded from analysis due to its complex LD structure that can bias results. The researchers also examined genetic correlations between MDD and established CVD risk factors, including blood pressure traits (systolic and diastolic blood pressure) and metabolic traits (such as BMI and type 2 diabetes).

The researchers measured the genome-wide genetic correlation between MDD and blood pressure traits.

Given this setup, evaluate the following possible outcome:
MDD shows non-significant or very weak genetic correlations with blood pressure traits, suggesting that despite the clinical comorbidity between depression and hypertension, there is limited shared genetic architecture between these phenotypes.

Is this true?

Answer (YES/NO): YES